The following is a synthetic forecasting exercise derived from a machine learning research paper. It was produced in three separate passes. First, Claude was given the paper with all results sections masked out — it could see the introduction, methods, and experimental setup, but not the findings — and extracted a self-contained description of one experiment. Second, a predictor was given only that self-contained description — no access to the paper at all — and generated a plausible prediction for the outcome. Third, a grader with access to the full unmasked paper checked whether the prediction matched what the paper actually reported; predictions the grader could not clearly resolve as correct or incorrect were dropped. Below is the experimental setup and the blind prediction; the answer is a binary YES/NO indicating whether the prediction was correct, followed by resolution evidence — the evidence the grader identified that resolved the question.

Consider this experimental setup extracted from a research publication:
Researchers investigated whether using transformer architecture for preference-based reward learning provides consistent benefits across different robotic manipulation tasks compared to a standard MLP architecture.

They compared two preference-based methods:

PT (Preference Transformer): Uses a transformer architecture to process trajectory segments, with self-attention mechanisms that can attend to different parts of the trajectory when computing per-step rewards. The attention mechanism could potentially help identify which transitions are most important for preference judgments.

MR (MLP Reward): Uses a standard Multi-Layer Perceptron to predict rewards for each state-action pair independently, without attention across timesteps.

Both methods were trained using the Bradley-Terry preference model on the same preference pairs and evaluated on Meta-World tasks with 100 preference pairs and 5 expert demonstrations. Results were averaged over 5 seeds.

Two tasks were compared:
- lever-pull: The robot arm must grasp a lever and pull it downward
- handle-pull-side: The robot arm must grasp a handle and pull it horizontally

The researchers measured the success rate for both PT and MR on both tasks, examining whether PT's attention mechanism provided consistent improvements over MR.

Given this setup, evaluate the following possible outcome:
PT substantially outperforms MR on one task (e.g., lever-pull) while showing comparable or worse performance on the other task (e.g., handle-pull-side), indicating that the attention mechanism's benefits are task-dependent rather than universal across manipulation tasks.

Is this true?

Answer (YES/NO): NO